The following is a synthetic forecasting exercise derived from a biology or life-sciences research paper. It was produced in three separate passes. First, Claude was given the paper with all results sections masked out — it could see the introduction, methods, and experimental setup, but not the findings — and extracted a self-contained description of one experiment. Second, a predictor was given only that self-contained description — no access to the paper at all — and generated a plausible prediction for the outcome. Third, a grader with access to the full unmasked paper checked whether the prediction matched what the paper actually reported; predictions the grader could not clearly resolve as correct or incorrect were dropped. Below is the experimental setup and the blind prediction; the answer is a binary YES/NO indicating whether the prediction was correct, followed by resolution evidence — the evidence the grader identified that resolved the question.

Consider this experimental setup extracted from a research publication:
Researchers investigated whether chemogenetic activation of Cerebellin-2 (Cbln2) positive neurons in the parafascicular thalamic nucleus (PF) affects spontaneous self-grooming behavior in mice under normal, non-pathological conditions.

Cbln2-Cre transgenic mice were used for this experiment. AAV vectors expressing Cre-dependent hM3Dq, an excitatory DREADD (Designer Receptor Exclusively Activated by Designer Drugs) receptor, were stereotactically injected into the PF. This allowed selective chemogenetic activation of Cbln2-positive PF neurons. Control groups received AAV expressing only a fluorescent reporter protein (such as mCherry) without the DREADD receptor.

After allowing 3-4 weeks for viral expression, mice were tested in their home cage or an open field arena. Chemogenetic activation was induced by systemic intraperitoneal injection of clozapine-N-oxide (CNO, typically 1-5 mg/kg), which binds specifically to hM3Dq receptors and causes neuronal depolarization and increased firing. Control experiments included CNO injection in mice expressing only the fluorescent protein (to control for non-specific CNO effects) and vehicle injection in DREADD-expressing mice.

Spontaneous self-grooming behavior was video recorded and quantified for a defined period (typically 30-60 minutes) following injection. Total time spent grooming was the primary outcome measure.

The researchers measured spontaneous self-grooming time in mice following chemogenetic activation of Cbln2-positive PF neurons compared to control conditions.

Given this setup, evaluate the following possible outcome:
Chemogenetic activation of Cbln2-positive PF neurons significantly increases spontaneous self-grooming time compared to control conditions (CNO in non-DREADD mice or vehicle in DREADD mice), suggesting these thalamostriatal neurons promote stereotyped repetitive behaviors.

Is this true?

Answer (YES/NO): NO